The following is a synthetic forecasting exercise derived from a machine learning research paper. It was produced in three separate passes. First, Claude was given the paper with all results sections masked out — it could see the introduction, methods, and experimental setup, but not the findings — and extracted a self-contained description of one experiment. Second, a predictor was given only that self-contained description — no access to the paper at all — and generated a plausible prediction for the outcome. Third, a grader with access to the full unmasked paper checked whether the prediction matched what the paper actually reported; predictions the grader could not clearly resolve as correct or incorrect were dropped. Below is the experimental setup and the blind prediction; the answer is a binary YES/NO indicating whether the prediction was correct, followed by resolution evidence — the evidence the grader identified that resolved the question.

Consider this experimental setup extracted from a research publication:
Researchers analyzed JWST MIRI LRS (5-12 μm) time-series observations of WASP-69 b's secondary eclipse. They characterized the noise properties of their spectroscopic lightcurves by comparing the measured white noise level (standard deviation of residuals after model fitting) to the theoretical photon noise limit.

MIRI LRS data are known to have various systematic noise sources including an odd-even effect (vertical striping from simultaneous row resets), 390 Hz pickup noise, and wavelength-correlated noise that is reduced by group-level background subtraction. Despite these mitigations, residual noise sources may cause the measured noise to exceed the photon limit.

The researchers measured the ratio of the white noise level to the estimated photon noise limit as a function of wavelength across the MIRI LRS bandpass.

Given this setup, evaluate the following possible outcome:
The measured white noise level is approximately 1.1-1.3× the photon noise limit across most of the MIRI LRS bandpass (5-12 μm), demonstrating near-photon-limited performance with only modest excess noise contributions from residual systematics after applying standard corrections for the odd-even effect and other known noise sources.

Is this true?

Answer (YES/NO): NO